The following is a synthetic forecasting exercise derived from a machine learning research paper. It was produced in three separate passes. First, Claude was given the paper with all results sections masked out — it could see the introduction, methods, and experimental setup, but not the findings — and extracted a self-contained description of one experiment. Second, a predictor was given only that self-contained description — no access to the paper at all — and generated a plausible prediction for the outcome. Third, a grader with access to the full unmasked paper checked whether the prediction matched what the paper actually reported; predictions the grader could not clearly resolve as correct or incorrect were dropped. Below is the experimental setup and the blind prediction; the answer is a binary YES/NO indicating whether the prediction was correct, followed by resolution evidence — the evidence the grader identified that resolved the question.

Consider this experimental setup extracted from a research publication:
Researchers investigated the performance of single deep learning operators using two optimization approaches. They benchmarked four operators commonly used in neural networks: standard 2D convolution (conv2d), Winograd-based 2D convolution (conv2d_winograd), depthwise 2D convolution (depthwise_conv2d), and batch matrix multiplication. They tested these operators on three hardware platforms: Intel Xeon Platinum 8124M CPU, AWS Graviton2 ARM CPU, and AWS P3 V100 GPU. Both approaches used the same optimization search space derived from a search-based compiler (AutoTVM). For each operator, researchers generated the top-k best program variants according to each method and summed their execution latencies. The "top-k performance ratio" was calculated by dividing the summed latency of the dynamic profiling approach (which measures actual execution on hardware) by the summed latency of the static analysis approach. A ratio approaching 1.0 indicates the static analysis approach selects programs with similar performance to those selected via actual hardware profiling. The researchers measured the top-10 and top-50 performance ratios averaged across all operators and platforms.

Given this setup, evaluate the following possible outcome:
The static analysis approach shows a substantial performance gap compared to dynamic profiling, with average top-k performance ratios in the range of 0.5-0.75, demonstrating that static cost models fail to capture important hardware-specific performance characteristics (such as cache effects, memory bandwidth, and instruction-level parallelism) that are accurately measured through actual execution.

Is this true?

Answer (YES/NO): NO